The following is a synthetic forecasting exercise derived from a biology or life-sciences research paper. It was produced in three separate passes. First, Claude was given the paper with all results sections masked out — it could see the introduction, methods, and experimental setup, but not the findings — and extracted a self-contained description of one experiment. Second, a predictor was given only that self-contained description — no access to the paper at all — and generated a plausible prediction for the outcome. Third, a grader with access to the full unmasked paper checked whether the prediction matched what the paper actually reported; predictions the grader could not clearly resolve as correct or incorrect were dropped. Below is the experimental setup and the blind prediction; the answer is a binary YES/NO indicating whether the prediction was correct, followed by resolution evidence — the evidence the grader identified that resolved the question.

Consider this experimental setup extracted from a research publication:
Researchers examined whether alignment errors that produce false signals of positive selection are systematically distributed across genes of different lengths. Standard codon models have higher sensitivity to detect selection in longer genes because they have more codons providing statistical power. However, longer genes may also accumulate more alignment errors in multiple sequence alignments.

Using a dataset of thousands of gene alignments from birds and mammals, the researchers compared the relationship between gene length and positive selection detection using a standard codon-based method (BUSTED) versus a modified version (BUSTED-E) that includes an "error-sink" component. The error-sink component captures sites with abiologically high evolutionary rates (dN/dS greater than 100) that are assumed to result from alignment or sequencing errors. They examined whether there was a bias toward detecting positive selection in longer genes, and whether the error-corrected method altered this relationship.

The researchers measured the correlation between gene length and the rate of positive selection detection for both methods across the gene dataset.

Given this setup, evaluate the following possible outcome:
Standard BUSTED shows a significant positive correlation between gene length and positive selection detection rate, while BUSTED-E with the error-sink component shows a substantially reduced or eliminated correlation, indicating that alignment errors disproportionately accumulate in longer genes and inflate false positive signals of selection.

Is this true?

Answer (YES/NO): YES